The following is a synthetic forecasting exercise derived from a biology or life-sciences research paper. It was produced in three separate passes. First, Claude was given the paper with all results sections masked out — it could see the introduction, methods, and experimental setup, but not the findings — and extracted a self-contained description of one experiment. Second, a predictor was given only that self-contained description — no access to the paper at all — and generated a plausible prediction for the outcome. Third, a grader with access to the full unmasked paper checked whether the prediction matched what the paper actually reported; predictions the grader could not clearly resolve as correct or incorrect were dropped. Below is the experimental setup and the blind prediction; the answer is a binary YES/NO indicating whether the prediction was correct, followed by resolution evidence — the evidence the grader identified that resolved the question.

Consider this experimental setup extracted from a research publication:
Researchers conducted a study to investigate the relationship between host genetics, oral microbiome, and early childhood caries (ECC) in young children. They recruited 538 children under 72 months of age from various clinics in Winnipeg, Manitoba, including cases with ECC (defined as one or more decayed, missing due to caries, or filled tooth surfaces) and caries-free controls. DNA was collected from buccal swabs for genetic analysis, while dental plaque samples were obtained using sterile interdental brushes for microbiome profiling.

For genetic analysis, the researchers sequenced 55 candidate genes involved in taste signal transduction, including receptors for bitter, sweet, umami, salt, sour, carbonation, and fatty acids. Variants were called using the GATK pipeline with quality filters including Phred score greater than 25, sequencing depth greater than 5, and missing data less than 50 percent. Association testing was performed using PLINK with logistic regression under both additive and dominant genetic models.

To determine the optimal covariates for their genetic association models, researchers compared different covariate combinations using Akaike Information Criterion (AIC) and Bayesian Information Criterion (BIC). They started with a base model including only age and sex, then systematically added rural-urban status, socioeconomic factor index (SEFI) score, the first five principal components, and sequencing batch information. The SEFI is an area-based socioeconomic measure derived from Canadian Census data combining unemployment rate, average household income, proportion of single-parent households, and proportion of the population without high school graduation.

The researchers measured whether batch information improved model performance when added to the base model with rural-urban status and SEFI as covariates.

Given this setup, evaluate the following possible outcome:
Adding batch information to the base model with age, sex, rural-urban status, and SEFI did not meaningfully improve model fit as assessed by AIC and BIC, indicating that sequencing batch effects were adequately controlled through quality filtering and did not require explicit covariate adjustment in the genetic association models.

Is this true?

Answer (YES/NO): NO